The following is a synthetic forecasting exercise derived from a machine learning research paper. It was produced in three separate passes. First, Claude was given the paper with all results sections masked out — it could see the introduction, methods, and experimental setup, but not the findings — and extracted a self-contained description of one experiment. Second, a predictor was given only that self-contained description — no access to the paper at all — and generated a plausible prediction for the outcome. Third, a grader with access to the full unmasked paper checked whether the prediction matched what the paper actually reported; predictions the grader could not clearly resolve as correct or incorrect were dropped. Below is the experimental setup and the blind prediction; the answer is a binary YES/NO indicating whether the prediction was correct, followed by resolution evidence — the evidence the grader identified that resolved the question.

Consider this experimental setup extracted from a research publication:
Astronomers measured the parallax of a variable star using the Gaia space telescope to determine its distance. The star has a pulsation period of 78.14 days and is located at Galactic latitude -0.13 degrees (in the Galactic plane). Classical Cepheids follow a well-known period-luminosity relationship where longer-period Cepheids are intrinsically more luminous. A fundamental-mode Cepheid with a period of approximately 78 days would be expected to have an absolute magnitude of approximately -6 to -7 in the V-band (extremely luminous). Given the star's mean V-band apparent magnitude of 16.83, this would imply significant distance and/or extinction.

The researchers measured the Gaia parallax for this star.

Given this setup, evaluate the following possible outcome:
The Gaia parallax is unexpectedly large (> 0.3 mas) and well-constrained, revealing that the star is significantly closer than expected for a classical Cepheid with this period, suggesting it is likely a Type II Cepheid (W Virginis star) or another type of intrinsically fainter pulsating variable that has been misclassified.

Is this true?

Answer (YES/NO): NO